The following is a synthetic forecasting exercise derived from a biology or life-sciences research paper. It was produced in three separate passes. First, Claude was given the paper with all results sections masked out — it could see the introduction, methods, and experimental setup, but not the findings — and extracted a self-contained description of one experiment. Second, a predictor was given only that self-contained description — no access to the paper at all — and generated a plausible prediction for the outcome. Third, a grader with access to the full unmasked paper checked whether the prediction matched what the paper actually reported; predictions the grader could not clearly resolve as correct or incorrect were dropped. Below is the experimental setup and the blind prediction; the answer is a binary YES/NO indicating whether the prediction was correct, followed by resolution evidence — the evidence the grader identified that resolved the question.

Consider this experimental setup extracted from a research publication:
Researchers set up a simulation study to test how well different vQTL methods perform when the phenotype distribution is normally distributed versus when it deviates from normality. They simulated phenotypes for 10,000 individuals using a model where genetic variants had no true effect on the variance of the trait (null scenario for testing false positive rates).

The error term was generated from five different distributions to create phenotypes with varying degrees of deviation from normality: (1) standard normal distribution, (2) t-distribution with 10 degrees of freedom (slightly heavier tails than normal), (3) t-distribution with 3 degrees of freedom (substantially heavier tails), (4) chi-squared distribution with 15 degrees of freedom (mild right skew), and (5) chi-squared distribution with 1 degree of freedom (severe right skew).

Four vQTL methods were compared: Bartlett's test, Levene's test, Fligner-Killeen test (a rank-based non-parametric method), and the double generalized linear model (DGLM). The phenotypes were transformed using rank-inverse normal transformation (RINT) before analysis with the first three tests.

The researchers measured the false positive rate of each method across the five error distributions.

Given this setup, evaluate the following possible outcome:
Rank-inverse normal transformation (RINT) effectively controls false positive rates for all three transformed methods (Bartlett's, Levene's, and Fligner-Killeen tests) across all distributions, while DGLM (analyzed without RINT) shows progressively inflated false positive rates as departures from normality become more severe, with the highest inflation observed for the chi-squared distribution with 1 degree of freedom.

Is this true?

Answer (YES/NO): NO